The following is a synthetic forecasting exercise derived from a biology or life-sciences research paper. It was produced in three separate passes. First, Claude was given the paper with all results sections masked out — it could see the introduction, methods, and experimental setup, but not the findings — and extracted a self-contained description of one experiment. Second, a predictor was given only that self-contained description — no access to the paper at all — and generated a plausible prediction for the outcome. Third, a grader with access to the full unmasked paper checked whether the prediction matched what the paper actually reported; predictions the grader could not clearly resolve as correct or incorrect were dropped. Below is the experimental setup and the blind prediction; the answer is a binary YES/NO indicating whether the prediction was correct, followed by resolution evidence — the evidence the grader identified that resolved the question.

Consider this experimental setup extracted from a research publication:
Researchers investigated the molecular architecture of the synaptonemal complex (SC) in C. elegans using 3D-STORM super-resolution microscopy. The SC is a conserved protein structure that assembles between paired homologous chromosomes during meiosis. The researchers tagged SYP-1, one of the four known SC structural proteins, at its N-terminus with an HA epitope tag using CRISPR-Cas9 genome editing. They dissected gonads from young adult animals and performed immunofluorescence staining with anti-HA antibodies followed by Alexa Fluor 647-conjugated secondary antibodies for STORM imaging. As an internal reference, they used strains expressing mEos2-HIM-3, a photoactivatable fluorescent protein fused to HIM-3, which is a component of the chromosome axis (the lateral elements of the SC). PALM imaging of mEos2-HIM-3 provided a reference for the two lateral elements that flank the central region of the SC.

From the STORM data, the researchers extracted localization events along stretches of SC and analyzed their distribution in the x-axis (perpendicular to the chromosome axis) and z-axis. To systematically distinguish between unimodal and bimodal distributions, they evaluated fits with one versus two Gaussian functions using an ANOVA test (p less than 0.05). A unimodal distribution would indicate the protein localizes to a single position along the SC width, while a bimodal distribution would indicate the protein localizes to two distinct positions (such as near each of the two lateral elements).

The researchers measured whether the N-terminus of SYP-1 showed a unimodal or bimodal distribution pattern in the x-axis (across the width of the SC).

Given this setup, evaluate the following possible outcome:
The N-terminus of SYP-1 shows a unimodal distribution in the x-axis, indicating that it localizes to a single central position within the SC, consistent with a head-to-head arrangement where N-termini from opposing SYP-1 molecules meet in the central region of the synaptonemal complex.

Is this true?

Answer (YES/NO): YES